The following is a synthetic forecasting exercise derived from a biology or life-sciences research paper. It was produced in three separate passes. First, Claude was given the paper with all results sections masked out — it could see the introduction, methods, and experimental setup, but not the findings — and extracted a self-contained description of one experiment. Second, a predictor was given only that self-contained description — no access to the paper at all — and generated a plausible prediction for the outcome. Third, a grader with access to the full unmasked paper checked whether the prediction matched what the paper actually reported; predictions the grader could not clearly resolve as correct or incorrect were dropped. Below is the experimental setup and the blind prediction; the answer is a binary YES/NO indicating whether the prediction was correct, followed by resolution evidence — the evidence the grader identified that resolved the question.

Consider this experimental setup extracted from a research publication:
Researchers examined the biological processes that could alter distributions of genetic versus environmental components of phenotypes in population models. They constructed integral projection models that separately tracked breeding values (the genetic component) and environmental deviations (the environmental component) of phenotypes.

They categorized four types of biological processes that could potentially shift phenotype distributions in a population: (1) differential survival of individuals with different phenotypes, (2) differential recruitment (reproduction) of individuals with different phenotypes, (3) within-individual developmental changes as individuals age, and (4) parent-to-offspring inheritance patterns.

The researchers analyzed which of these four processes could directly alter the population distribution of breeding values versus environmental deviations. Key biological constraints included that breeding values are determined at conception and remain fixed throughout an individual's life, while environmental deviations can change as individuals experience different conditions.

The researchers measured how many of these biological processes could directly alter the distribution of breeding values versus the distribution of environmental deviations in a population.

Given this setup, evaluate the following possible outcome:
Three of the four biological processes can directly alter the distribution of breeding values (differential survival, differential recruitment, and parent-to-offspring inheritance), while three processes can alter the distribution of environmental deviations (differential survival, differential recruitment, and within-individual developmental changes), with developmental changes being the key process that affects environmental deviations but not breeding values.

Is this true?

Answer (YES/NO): NO